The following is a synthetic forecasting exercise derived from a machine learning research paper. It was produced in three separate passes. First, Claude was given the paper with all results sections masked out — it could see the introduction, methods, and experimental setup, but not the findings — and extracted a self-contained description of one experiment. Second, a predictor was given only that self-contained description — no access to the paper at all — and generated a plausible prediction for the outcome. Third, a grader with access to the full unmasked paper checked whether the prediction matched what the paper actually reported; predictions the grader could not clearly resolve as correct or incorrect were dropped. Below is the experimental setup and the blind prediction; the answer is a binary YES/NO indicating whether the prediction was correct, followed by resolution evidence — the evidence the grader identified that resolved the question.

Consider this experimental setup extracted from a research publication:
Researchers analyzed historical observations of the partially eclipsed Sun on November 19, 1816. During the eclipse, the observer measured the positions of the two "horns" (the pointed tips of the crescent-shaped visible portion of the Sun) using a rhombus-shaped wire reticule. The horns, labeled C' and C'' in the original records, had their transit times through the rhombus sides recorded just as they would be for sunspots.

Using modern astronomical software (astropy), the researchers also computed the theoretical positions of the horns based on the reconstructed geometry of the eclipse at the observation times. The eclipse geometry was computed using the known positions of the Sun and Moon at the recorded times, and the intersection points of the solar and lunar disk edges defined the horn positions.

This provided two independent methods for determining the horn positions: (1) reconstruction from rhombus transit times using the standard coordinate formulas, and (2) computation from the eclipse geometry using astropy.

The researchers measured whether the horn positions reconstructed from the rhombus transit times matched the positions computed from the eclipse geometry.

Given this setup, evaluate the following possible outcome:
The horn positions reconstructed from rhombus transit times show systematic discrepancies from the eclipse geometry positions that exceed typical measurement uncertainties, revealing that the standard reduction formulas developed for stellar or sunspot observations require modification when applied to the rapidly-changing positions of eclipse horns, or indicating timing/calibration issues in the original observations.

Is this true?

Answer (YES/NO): NO